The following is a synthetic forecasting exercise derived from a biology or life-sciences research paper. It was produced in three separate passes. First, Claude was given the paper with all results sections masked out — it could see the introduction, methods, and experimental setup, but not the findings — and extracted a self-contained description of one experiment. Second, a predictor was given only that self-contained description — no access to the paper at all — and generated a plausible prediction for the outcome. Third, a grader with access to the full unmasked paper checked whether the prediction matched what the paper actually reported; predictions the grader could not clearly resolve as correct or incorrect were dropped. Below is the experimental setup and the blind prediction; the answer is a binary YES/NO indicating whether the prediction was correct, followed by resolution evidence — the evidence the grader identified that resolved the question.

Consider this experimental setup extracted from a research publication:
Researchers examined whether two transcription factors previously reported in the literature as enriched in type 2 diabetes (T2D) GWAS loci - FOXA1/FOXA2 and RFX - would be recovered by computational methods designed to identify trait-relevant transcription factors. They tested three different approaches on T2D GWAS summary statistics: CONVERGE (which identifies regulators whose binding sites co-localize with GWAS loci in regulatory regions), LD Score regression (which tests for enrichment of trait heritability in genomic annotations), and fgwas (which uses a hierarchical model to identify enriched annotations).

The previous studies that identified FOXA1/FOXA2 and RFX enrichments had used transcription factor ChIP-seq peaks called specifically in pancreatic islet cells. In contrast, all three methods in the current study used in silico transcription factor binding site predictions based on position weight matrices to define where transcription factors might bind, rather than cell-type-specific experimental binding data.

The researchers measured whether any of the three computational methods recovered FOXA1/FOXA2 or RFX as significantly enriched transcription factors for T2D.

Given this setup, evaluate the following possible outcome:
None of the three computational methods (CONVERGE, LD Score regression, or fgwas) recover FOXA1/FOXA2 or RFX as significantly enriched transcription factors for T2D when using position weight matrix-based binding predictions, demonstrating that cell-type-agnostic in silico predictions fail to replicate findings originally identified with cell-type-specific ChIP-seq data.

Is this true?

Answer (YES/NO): YES